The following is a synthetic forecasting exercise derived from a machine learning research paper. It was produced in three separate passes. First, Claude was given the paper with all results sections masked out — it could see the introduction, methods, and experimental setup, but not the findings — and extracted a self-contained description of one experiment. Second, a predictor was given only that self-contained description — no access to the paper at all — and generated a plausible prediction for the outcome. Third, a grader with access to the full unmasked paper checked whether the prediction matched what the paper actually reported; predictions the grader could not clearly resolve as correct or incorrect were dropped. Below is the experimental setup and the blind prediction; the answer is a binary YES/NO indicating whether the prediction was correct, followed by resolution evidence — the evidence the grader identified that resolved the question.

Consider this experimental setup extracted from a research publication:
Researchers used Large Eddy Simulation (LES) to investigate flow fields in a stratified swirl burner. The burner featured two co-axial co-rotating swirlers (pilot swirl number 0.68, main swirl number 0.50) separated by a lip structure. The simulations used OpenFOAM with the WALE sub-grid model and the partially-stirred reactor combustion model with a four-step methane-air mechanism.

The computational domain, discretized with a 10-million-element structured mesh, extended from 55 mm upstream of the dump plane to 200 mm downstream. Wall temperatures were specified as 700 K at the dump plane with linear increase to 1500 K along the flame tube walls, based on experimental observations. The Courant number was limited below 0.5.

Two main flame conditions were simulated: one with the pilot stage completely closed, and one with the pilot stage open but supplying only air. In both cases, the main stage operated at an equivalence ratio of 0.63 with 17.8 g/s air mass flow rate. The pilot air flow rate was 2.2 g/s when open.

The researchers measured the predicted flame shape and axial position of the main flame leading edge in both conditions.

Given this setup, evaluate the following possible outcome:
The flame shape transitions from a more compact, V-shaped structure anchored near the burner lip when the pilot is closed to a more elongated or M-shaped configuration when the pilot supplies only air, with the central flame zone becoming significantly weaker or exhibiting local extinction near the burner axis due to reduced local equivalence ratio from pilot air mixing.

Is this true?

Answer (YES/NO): NO